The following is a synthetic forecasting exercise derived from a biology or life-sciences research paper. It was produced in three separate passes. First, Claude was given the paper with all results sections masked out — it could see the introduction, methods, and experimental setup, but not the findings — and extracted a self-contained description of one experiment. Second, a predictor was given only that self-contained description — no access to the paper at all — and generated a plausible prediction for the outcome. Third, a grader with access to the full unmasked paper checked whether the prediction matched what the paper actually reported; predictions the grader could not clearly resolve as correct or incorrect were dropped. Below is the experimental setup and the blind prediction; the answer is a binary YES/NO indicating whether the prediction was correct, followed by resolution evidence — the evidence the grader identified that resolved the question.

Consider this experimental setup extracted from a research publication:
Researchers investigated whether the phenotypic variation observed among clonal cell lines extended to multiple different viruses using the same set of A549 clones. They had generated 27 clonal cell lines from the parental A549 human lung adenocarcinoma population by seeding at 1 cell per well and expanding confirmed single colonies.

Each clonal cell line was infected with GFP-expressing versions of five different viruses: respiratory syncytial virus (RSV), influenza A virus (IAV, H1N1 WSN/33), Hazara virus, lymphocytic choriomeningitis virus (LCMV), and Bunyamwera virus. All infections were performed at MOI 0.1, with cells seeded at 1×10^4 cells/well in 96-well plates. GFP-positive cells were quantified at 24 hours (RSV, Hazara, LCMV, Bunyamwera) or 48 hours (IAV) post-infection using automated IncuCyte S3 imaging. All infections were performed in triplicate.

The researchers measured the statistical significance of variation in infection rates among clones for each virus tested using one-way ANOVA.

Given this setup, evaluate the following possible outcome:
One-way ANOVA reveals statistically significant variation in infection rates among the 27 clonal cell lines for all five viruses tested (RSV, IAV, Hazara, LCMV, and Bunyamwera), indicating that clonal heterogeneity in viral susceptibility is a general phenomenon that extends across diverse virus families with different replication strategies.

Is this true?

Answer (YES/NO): YES